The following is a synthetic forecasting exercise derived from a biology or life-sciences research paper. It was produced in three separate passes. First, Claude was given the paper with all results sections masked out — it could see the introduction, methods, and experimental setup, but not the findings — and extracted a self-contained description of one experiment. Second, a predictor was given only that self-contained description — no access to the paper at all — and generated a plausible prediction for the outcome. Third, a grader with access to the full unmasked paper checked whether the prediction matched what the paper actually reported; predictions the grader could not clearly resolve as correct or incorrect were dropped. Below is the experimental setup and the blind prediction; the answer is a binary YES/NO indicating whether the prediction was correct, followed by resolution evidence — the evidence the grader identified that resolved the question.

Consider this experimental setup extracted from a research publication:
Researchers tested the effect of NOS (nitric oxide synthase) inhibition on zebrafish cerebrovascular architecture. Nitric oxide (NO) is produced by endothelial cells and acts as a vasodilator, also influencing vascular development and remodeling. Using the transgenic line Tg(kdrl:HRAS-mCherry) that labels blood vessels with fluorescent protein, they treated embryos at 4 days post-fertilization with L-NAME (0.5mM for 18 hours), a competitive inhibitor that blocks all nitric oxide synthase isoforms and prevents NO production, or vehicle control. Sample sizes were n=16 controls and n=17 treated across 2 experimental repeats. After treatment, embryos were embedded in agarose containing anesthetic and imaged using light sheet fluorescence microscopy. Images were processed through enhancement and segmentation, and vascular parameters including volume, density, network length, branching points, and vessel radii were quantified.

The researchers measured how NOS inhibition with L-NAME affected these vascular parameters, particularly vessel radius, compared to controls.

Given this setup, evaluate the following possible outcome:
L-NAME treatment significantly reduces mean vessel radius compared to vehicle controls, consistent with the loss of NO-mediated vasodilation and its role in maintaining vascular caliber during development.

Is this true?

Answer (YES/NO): NO